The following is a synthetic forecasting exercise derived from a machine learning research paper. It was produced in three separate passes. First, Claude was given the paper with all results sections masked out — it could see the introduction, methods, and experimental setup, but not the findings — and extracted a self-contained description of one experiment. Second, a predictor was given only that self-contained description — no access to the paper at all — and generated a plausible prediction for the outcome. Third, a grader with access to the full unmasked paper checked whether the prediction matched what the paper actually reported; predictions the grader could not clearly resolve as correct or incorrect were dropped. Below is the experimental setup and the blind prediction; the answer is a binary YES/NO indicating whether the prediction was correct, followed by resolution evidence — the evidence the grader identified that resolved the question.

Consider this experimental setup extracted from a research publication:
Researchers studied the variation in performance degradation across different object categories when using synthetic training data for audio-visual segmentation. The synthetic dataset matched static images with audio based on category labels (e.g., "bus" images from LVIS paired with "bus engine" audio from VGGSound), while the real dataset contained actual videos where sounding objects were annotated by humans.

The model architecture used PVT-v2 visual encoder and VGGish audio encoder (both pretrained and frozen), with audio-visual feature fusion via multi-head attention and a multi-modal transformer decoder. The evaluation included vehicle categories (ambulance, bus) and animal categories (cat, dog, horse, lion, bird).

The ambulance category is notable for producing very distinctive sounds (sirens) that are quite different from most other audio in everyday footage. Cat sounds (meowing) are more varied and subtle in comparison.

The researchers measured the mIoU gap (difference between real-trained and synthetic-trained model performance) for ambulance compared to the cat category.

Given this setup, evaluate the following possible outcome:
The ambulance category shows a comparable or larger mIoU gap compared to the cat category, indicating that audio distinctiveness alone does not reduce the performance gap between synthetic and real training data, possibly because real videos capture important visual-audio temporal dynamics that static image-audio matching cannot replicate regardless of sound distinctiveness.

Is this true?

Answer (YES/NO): YES